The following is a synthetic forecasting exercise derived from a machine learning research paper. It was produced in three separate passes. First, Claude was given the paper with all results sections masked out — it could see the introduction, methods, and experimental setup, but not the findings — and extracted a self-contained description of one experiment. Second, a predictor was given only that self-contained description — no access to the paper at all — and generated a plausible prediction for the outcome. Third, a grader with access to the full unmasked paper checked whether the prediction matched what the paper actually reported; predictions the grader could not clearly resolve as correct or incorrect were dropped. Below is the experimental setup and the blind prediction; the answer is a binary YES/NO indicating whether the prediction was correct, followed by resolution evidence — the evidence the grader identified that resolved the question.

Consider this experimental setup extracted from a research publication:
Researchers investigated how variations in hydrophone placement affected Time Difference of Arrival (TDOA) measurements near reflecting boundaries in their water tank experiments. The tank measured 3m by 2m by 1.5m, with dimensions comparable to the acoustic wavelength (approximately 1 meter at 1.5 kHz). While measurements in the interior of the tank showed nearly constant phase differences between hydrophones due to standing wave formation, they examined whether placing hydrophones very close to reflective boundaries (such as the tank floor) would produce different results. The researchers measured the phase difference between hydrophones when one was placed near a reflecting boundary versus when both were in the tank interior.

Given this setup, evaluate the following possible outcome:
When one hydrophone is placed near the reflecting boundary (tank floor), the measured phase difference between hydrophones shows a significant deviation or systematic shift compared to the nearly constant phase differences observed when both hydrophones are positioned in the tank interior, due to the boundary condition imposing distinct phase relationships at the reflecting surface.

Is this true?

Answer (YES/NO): NO